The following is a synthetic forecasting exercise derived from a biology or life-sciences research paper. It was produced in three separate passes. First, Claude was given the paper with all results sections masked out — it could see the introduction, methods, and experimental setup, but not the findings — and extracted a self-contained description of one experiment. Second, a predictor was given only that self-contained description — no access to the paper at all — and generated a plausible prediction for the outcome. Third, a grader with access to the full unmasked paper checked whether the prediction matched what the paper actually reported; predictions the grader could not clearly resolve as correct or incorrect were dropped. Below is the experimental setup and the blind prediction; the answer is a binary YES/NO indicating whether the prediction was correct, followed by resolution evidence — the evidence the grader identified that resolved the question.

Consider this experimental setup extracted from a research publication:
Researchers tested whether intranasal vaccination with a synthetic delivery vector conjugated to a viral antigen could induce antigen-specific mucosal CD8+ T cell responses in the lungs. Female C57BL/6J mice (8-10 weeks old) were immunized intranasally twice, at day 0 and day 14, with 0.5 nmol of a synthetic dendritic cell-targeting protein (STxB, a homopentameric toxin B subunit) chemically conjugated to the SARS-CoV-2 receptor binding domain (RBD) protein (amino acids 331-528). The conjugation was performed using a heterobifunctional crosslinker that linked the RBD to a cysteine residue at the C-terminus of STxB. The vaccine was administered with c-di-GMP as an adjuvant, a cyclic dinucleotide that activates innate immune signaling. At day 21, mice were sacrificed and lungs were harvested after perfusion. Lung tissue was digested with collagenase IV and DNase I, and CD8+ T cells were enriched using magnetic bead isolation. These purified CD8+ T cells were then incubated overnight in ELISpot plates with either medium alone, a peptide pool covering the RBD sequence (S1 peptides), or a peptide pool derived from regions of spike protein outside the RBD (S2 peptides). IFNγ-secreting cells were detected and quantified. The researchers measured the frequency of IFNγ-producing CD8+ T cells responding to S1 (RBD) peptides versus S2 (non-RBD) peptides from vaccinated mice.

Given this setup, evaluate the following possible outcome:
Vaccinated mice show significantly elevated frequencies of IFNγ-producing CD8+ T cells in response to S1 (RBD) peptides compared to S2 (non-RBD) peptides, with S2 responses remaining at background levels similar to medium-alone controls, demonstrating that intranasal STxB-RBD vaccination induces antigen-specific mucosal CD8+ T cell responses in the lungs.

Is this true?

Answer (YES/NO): YES